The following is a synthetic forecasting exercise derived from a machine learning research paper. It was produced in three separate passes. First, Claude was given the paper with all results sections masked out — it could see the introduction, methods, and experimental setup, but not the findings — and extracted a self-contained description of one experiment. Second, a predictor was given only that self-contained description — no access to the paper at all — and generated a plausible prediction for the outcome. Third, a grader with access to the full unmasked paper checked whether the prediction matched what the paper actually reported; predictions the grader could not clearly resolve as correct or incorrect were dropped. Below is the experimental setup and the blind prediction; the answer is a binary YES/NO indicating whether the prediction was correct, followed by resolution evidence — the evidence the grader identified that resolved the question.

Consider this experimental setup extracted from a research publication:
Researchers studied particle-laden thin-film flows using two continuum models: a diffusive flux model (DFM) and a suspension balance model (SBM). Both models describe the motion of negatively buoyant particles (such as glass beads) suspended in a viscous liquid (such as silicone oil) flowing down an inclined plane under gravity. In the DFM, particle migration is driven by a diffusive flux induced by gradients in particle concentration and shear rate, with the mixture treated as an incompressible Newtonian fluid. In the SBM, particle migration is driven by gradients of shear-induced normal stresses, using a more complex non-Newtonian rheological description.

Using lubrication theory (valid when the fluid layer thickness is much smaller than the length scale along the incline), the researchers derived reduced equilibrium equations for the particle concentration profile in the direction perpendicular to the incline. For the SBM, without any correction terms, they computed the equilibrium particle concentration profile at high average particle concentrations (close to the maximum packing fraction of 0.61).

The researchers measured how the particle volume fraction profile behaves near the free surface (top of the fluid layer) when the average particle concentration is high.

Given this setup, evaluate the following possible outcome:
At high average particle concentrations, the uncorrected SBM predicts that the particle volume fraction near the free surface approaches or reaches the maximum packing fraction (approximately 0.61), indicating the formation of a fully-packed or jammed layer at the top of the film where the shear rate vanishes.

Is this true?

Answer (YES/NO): YES